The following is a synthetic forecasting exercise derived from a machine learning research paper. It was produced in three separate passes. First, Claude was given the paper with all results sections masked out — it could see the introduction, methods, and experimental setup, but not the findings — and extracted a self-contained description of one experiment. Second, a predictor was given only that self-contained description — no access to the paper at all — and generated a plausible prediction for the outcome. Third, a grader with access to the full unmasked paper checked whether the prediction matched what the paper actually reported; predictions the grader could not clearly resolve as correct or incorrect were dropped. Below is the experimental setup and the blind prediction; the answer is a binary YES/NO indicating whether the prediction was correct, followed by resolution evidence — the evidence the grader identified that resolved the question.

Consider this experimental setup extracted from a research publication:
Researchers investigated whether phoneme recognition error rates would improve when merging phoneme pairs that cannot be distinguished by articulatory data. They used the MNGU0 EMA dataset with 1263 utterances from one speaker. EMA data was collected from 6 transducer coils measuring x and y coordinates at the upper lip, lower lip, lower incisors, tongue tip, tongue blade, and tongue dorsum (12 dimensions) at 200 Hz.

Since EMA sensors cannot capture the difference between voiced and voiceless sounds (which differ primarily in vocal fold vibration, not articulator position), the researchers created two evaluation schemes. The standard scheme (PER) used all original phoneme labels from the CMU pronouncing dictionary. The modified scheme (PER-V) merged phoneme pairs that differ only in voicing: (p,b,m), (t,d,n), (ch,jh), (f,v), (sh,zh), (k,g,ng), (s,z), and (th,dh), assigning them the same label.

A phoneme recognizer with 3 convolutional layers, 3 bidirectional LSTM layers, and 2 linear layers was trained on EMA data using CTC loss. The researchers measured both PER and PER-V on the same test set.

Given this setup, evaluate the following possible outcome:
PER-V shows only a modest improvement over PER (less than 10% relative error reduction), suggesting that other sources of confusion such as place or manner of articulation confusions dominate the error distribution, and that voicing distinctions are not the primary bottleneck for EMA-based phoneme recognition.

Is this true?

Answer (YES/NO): NO